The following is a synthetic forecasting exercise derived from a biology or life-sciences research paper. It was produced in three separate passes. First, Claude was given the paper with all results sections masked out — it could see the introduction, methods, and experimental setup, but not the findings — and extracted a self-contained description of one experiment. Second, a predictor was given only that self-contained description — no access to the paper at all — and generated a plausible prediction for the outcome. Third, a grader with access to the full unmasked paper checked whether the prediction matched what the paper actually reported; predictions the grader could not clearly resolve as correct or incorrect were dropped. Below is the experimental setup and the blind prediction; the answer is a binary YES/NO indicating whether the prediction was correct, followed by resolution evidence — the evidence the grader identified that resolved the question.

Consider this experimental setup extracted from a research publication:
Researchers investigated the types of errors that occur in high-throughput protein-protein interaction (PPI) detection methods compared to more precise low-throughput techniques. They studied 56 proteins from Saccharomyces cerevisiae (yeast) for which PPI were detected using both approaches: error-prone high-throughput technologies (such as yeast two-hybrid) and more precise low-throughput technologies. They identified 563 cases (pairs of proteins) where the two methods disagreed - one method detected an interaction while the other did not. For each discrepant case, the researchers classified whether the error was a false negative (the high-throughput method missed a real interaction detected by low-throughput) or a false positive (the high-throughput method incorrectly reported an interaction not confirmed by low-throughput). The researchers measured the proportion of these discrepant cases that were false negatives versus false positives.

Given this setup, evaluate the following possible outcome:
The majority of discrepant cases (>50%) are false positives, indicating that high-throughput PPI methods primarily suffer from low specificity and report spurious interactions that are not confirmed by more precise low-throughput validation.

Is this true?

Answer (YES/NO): NO